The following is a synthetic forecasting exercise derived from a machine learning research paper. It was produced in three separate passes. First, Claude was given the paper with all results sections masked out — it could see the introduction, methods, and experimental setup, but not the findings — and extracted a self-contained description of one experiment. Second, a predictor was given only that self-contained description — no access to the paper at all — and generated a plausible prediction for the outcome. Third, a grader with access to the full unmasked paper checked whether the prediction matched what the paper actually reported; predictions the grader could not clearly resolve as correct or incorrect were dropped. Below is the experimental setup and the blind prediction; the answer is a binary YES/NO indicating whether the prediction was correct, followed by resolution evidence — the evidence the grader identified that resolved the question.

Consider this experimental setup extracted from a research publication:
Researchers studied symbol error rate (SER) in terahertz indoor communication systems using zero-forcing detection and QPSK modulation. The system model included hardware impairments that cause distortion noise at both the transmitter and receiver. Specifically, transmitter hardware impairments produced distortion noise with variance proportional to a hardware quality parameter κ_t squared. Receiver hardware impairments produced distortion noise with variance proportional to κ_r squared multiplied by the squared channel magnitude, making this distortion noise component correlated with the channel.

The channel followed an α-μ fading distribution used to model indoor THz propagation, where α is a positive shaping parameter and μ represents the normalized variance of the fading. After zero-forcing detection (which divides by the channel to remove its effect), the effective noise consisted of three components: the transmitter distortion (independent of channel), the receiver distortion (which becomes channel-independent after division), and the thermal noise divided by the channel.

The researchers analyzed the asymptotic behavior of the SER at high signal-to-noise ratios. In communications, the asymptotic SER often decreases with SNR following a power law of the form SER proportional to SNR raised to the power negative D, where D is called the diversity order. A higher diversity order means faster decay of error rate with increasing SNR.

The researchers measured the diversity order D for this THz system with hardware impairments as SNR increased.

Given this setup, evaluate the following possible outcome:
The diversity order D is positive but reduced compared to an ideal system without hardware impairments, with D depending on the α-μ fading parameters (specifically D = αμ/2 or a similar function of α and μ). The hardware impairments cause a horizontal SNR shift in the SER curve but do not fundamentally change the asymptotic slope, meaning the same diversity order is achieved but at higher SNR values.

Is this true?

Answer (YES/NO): NO